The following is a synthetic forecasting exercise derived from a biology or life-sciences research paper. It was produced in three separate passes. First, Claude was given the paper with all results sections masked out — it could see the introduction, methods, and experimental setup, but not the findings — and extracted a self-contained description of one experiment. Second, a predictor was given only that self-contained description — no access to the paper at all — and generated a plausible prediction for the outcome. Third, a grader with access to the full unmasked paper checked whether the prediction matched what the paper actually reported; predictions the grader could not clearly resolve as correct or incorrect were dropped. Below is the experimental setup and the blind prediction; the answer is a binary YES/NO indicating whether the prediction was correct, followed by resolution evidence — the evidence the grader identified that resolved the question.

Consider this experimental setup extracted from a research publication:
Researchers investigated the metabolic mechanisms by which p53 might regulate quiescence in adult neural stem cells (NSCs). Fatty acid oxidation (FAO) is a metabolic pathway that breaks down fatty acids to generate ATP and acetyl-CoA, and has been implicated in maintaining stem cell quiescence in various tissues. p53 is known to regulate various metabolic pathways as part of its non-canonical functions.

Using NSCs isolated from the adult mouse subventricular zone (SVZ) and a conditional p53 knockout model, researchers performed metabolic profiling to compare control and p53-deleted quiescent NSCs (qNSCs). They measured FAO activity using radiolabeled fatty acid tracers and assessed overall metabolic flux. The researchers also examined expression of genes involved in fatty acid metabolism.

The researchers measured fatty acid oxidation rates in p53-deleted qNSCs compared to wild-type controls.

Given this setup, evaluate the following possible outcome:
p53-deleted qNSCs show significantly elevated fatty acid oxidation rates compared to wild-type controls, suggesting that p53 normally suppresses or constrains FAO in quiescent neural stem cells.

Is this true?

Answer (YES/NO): NO